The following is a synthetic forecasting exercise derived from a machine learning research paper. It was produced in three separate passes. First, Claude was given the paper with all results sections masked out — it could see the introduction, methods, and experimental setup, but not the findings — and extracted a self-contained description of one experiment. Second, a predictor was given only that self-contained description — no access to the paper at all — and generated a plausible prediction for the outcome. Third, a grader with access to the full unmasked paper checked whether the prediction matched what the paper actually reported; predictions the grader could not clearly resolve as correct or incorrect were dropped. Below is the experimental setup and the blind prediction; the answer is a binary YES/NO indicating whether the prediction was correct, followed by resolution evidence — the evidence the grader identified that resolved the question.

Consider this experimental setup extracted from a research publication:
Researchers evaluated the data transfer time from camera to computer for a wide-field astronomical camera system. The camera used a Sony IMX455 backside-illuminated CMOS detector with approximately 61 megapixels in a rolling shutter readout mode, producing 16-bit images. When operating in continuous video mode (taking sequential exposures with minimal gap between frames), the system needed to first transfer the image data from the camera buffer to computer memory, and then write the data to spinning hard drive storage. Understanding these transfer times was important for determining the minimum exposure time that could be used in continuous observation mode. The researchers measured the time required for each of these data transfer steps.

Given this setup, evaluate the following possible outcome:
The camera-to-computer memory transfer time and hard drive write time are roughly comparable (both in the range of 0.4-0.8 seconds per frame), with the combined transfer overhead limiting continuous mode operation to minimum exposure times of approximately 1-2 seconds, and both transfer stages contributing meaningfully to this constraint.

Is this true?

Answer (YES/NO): NO